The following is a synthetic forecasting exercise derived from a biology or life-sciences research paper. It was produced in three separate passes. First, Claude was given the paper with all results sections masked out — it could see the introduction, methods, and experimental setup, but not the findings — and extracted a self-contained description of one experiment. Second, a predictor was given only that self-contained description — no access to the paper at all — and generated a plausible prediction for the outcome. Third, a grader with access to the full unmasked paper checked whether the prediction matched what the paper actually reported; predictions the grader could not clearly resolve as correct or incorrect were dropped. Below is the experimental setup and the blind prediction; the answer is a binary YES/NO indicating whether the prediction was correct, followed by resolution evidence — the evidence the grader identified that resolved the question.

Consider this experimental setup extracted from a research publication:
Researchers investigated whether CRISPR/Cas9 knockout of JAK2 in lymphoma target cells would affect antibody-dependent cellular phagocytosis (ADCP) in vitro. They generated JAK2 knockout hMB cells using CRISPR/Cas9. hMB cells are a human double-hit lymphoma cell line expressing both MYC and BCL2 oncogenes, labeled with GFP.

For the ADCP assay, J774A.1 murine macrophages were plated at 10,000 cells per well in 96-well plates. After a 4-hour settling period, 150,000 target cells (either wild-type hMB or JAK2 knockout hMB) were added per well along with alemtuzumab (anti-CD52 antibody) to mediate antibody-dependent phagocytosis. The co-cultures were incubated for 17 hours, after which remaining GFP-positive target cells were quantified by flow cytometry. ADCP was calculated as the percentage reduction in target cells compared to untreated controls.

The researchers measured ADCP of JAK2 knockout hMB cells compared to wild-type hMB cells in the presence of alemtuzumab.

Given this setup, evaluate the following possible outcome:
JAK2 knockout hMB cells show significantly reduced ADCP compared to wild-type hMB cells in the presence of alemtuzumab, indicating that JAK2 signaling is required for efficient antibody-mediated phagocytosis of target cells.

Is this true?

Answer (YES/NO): NO